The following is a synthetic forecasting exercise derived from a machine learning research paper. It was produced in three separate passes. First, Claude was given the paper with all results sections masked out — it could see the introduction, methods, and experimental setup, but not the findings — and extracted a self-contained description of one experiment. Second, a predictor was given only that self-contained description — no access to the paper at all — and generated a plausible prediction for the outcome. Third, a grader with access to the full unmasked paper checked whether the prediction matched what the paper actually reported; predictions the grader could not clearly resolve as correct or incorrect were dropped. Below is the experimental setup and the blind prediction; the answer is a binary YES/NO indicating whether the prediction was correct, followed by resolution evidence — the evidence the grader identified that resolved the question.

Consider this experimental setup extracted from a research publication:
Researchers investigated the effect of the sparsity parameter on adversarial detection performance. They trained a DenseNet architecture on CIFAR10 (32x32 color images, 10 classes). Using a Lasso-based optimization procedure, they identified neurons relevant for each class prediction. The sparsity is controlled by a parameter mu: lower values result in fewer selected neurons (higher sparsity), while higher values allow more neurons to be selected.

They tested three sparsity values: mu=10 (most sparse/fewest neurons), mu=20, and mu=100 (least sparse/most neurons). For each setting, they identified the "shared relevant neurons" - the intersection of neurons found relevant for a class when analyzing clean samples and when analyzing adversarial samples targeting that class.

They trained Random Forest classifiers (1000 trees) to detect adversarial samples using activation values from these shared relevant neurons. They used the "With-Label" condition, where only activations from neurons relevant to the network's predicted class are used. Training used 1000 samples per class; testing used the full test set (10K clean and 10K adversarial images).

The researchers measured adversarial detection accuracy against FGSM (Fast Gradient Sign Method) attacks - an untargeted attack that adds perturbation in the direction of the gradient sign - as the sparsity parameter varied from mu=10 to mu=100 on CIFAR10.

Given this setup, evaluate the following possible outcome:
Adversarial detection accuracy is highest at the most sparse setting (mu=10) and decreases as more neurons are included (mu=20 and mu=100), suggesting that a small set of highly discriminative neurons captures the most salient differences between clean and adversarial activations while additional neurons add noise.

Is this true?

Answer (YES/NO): NO